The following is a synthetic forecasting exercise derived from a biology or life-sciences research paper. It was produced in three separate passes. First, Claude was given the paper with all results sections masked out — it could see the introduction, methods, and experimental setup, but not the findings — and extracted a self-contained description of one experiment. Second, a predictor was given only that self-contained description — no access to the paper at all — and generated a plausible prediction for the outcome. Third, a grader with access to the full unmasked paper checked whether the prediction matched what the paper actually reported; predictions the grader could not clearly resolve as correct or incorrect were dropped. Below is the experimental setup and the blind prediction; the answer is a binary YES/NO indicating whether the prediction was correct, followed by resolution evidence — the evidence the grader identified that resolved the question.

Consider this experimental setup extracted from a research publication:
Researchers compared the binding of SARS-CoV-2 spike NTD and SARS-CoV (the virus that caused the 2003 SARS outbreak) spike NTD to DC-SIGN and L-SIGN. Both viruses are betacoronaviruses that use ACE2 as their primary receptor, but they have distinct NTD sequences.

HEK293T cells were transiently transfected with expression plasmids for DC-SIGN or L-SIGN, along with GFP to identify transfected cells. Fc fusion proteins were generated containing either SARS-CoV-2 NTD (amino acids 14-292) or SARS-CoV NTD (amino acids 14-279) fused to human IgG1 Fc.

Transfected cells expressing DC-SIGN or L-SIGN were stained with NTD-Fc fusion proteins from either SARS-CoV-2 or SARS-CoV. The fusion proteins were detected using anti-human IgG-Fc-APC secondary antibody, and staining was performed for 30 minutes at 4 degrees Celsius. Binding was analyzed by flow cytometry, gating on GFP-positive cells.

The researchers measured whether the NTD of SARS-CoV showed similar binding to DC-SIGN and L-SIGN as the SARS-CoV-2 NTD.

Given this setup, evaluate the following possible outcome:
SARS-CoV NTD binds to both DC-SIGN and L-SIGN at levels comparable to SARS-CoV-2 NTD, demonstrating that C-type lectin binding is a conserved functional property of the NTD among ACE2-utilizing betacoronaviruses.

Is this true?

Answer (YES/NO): NO